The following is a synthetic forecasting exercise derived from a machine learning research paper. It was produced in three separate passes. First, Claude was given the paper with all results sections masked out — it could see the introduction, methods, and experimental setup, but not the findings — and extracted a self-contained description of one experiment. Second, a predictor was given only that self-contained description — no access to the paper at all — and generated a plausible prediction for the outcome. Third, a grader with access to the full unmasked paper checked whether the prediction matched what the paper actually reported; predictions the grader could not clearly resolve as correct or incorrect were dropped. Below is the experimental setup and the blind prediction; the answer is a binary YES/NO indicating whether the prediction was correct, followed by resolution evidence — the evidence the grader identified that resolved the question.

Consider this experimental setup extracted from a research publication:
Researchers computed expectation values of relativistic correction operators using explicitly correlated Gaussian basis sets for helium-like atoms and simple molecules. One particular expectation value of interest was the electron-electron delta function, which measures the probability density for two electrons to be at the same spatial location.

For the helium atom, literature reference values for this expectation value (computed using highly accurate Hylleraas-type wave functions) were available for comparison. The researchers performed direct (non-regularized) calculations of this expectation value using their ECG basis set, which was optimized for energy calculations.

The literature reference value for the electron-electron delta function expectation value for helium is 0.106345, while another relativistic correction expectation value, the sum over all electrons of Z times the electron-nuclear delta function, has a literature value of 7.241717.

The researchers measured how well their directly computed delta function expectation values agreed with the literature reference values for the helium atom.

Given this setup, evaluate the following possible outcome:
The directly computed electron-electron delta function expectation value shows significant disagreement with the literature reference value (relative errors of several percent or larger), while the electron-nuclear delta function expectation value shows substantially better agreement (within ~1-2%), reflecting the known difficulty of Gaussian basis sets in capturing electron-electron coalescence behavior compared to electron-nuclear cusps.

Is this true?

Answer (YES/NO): NO